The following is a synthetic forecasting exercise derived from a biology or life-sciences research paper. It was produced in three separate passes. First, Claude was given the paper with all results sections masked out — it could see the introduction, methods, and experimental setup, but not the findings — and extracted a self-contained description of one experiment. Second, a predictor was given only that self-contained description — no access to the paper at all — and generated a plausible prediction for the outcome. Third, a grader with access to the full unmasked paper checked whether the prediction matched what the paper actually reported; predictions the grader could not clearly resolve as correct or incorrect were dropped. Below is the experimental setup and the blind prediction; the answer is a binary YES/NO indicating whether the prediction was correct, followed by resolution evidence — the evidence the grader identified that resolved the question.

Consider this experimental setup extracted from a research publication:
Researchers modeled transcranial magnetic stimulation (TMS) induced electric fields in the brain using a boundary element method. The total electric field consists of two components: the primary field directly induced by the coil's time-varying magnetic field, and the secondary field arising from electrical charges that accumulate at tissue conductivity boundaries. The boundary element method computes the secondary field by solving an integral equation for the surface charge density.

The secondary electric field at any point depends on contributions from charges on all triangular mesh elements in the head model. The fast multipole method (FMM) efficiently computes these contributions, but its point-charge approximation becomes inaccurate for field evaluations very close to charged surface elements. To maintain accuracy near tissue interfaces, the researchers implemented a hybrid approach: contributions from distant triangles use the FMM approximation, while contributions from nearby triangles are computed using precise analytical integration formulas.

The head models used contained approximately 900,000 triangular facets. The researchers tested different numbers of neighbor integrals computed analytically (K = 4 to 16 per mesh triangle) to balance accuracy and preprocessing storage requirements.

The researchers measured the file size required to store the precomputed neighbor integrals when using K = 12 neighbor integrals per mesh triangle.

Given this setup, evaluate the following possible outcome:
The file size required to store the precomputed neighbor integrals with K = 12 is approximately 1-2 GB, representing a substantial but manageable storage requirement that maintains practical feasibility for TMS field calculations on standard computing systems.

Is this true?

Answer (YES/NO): NO